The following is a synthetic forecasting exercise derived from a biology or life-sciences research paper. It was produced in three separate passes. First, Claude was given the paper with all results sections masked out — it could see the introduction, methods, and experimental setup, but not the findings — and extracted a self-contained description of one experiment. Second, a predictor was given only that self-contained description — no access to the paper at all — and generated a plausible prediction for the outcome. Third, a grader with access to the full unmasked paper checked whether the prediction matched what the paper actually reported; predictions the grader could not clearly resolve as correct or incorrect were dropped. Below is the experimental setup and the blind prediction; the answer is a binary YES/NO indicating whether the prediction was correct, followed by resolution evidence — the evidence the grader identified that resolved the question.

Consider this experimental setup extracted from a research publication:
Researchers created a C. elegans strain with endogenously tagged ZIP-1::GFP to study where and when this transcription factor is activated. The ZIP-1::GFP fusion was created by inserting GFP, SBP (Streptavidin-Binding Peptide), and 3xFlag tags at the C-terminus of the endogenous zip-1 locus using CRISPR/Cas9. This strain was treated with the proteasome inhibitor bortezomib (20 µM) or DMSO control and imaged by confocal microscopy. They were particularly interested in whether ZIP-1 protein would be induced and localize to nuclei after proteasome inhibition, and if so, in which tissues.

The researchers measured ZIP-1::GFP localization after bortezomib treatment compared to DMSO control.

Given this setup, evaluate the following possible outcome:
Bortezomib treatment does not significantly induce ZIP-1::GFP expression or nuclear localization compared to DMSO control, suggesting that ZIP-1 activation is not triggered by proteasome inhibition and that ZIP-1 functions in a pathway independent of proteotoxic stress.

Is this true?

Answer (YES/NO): NO